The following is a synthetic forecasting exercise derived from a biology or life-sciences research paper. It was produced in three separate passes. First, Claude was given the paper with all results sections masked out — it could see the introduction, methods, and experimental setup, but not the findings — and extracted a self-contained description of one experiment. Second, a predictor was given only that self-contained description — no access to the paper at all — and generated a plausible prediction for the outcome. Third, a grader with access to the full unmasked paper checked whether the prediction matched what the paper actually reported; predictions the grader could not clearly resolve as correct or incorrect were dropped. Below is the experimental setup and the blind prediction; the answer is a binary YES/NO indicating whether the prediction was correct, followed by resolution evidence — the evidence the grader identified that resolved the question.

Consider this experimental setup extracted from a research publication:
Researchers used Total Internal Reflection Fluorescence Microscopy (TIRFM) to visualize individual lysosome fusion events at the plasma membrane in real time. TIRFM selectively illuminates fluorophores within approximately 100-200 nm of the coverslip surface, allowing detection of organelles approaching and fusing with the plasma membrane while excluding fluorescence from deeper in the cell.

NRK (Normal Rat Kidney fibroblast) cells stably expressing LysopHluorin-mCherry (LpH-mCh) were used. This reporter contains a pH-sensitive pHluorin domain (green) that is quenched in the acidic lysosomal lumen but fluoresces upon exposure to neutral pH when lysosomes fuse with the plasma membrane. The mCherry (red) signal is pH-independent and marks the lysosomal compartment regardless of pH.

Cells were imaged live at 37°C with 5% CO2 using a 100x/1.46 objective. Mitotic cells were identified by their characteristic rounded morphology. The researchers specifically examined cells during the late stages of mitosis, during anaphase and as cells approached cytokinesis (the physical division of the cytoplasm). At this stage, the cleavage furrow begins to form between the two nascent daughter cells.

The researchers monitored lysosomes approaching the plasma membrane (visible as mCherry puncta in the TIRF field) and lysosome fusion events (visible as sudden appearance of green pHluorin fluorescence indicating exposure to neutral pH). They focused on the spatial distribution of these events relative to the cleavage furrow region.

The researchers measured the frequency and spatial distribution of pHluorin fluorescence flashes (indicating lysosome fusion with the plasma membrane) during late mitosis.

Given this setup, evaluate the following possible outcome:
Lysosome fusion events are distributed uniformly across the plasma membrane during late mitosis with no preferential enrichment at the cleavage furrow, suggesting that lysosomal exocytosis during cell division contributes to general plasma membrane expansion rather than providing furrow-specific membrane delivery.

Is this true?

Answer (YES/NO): NO